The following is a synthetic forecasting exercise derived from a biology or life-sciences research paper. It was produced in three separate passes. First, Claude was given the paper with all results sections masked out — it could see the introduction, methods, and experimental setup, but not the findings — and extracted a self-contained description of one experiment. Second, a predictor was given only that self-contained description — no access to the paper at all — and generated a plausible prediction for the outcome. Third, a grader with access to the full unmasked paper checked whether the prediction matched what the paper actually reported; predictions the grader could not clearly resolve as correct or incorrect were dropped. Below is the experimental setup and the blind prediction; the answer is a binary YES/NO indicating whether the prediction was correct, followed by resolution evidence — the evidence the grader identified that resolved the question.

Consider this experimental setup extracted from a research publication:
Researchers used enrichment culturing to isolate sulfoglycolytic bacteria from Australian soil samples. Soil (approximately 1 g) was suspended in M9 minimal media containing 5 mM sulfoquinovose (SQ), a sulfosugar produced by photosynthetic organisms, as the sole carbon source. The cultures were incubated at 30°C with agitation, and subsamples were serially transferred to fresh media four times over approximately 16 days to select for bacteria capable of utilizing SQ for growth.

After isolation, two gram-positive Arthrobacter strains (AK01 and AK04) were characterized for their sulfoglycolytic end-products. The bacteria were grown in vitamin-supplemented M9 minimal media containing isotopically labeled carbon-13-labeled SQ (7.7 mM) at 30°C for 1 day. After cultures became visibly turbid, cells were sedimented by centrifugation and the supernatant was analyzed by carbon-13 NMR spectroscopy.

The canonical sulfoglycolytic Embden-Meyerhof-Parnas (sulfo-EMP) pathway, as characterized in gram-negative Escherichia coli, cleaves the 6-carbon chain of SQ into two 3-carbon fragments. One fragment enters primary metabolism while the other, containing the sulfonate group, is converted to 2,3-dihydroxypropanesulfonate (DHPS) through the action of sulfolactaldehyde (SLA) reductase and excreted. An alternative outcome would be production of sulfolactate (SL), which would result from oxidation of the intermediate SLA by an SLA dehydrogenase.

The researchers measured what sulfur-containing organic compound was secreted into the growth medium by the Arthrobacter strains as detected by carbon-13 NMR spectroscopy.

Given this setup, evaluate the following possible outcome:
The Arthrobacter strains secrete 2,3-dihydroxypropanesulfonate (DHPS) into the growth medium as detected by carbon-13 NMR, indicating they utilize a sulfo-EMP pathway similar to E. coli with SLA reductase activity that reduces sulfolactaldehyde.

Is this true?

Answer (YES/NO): NO